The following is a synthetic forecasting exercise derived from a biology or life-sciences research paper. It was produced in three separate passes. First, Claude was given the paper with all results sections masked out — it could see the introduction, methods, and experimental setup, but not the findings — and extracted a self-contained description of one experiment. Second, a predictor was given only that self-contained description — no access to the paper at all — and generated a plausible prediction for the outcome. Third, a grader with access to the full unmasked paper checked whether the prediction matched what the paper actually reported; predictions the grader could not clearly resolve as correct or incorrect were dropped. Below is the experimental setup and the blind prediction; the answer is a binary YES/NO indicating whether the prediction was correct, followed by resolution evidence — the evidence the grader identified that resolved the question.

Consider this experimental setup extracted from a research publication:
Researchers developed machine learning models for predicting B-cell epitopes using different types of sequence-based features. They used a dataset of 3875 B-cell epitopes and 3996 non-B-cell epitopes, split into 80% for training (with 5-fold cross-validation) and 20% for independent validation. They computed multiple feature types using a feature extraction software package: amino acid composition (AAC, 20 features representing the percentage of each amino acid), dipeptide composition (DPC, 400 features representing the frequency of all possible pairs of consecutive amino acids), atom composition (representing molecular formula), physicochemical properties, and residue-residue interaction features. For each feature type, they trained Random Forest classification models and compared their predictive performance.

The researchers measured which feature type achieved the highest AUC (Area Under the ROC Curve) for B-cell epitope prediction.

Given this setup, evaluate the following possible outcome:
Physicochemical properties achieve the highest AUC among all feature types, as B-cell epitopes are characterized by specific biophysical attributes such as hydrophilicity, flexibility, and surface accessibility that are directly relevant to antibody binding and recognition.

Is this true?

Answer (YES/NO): NO